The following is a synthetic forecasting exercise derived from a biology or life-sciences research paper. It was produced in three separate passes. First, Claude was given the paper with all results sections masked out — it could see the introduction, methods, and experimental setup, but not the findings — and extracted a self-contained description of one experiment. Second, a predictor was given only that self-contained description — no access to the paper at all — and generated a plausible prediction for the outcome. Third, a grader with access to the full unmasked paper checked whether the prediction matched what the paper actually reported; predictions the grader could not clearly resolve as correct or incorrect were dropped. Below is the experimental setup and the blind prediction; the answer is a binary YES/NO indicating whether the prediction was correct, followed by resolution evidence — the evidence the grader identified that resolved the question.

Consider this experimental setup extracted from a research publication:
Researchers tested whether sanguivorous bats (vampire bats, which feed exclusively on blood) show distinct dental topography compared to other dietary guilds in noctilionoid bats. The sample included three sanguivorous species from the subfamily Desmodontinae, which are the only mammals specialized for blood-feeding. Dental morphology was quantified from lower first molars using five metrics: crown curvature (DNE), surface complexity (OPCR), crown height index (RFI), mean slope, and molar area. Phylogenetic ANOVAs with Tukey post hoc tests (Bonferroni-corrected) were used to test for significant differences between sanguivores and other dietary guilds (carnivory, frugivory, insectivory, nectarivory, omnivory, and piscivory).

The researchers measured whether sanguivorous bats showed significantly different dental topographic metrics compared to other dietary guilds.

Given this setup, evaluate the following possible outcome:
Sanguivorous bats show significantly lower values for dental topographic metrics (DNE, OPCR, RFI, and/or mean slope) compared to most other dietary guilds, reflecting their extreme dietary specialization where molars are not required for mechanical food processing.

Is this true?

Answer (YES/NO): NO